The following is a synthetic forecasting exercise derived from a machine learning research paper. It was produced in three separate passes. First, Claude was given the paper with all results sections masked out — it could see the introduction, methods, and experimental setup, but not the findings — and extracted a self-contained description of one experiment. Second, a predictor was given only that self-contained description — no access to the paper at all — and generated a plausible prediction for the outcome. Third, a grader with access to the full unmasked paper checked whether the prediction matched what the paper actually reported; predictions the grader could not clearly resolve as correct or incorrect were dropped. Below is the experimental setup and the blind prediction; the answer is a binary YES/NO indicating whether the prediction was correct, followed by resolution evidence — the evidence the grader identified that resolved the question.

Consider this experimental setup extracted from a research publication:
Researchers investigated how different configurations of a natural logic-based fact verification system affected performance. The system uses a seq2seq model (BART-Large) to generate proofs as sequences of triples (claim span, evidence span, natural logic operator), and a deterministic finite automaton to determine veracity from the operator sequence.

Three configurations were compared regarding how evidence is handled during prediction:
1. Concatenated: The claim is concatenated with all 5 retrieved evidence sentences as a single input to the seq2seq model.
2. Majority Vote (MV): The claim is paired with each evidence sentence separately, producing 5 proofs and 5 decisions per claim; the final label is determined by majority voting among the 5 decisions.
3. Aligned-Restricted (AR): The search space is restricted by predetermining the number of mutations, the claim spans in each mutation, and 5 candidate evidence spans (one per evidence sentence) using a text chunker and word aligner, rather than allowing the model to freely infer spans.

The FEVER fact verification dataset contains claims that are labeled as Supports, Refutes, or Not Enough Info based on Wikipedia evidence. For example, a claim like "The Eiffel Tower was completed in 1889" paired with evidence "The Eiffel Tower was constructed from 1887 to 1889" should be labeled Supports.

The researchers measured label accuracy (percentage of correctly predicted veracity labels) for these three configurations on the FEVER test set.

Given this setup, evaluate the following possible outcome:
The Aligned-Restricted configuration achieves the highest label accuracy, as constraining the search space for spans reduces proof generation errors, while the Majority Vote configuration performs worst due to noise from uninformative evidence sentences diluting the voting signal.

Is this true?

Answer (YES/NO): NO